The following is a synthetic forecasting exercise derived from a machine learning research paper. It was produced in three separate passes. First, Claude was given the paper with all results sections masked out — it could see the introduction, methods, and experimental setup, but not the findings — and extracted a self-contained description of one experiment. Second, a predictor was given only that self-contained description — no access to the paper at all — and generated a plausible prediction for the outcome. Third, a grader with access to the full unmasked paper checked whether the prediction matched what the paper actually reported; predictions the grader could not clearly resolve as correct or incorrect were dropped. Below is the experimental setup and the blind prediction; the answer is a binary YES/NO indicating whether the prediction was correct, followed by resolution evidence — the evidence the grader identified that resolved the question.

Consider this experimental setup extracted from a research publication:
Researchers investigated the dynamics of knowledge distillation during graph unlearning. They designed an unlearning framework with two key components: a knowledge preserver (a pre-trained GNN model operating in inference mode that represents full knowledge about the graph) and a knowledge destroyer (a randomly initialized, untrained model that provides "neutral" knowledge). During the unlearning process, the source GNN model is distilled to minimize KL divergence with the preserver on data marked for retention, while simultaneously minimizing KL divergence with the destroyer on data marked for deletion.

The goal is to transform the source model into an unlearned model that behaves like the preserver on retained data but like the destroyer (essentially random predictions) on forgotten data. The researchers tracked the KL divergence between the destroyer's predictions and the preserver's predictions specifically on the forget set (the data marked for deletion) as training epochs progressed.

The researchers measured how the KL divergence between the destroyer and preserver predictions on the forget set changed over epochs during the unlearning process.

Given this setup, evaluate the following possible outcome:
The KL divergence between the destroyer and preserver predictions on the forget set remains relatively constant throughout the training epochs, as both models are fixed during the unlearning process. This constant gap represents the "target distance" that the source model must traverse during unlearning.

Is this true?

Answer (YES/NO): NO